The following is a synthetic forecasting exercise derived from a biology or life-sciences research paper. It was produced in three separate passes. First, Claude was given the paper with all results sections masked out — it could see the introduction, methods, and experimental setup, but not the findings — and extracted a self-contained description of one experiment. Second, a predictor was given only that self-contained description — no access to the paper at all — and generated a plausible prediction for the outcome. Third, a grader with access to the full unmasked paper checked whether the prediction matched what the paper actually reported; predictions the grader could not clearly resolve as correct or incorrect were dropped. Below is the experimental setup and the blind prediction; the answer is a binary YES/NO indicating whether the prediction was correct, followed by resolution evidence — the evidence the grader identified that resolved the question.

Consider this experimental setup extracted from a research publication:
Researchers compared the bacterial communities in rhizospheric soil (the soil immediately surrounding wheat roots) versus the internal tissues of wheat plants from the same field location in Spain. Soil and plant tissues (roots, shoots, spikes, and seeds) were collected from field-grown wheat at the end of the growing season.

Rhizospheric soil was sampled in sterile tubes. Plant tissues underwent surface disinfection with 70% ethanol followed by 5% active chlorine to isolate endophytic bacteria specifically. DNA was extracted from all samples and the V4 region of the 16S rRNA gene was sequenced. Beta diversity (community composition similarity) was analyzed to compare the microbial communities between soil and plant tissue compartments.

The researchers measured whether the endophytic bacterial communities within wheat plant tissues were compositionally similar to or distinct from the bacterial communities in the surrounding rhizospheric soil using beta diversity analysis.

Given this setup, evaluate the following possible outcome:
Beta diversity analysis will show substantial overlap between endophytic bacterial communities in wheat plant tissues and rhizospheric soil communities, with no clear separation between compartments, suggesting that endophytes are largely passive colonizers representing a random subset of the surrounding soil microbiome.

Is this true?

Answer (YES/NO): NO